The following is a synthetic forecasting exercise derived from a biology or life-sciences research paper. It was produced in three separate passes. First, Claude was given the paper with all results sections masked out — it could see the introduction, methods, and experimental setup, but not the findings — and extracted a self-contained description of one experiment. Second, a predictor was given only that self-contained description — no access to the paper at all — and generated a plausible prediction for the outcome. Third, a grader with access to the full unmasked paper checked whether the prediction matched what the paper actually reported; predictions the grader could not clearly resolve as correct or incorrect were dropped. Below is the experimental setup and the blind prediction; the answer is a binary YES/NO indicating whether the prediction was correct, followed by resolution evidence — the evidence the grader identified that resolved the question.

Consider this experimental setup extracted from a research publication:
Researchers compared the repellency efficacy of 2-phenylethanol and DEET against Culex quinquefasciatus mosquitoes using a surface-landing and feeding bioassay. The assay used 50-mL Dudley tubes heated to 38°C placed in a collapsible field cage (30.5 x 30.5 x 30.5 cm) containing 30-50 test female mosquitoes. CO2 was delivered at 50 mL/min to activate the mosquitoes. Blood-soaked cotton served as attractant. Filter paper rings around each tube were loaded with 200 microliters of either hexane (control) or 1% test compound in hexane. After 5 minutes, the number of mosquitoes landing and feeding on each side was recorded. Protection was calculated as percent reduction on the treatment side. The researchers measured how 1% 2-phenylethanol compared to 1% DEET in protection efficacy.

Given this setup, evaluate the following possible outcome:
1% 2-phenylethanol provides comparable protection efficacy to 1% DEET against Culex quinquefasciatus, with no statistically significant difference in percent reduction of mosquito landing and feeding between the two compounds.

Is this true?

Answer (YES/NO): YES